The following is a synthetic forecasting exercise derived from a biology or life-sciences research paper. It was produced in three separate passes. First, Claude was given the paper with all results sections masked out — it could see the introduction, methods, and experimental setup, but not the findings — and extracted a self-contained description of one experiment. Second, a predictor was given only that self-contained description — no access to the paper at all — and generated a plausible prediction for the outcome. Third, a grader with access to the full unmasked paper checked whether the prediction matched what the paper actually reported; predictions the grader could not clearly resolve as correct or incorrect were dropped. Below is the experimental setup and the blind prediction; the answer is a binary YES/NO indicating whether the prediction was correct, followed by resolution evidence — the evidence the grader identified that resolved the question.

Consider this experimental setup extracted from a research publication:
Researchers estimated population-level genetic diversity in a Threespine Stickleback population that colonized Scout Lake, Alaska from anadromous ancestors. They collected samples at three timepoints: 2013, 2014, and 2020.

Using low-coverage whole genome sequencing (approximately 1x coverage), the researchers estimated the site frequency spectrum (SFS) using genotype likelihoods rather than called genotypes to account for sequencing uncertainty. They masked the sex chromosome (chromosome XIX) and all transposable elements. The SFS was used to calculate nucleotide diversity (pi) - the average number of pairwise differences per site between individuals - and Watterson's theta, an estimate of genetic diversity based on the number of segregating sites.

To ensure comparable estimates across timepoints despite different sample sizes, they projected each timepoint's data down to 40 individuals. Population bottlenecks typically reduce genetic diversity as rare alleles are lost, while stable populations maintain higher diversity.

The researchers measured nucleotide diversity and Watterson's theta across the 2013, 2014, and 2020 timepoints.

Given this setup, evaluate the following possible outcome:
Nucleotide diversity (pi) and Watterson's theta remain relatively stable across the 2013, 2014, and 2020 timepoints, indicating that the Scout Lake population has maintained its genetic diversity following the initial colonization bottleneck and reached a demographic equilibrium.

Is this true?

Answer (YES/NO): NO